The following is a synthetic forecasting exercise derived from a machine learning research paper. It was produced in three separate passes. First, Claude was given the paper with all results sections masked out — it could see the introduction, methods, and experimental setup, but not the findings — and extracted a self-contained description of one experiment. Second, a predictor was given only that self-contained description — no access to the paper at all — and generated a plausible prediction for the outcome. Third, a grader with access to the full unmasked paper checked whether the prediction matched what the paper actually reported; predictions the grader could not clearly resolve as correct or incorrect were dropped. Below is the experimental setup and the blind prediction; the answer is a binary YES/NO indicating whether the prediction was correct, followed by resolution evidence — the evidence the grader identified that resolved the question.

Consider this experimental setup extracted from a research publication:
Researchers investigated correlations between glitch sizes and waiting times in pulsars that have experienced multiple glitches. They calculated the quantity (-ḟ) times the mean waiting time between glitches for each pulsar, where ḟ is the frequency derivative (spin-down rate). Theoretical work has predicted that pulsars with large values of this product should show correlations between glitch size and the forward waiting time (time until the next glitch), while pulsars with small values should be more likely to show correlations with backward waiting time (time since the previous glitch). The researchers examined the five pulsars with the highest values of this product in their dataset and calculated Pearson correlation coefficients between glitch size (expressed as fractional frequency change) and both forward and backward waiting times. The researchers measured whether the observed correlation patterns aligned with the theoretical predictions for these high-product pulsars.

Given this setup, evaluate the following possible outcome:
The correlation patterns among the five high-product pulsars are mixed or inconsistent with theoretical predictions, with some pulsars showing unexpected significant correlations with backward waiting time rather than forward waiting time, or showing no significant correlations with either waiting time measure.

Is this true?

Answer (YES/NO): NO